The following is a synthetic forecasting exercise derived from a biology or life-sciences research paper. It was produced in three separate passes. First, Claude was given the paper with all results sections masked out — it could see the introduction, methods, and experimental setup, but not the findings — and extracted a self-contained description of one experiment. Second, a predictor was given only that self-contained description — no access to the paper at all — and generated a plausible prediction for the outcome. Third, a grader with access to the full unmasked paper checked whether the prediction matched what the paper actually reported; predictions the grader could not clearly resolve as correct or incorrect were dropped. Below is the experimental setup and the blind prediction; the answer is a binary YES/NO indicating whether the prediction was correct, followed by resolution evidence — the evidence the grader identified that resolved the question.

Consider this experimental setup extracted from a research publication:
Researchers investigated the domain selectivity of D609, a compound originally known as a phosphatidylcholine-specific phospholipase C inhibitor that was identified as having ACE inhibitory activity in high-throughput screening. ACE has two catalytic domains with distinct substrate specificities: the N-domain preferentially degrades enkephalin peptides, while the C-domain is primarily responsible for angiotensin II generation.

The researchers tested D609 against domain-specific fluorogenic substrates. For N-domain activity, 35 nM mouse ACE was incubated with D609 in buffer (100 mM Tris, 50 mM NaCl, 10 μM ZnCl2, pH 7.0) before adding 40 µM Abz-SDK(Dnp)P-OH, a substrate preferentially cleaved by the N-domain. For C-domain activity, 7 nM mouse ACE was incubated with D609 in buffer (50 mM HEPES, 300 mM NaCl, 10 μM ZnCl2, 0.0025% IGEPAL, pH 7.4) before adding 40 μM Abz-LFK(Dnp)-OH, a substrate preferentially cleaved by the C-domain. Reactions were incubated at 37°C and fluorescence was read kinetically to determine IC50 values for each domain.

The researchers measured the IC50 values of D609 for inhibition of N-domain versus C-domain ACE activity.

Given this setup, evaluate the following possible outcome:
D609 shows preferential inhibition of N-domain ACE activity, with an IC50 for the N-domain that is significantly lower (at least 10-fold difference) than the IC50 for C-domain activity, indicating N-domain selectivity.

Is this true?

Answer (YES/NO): NO